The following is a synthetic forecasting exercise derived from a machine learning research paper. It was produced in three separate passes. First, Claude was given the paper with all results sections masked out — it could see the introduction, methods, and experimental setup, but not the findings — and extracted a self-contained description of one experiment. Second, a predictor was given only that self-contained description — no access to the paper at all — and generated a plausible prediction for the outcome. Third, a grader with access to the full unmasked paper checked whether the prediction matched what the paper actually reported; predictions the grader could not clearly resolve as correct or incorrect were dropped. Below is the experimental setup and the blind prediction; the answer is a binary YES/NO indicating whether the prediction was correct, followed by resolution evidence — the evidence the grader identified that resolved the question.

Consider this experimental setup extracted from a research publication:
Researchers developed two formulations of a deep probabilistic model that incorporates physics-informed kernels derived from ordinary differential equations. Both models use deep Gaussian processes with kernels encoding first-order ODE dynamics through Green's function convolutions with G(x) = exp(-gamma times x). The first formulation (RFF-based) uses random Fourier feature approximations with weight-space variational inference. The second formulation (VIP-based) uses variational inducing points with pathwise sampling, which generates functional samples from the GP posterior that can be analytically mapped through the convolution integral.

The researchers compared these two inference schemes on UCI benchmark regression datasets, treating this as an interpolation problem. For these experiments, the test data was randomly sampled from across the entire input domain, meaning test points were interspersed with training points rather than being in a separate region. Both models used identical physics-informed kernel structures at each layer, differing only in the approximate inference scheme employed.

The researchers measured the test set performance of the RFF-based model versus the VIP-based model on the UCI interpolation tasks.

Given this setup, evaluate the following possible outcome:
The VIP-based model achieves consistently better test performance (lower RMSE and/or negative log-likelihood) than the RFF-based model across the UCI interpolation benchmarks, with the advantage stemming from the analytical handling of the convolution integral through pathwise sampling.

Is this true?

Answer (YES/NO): NO